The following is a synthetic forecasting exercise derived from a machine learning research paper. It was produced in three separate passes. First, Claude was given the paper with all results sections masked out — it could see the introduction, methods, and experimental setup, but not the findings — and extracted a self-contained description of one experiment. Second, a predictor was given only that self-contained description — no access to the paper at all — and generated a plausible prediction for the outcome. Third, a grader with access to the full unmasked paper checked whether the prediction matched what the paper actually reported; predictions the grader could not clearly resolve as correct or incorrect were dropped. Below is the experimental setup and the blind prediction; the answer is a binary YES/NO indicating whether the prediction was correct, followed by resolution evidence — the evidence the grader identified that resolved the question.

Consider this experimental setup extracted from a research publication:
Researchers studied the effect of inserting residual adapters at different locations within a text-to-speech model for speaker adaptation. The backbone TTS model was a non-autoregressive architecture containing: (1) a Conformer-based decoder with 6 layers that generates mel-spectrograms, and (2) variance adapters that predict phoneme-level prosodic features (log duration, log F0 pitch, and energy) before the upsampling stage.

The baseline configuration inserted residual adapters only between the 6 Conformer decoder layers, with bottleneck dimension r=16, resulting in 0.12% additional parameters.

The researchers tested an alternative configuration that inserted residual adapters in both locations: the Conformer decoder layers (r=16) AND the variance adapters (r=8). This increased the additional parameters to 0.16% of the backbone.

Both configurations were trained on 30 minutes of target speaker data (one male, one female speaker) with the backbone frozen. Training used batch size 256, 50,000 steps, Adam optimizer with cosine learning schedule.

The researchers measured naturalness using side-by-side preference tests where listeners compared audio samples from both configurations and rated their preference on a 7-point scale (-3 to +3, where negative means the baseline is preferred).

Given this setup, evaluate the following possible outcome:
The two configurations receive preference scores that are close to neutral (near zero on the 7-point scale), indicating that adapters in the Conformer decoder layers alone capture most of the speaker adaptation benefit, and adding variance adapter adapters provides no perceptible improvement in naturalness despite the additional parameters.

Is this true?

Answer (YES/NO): NO